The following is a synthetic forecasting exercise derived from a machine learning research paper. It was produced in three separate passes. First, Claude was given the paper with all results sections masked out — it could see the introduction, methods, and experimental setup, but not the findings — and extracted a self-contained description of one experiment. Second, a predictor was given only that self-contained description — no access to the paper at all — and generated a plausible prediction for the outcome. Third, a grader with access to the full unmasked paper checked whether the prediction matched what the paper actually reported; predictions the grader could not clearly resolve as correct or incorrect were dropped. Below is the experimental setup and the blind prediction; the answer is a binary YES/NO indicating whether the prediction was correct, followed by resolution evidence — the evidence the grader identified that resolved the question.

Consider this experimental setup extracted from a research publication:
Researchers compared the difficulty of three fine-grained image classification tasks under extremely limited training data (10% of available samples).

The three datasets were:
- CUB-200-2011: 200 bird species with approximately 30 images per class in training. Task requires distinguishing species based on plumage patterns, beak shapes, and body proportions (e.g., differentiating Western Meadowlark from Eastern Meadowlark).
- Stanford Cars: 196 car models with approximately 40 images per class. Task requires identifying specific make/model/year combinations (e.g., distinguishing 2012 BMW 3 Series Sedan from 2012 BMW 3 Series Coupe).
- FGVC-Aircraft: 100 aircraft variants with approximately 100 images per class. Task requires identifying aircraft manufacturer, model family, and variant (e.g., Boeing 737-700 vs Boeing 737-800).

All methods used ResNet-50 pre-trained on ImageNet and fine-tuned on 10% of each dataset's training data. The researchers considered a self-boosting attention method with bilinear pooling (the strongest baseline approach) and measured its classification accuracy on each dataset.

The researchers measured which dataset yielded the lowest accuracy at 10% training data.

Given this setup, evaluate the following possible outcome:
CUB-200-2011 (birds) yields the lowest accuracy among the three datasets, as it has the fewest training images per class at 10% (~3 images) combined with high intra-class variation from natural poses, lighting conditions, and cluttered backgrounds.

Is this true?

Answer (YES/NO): YES